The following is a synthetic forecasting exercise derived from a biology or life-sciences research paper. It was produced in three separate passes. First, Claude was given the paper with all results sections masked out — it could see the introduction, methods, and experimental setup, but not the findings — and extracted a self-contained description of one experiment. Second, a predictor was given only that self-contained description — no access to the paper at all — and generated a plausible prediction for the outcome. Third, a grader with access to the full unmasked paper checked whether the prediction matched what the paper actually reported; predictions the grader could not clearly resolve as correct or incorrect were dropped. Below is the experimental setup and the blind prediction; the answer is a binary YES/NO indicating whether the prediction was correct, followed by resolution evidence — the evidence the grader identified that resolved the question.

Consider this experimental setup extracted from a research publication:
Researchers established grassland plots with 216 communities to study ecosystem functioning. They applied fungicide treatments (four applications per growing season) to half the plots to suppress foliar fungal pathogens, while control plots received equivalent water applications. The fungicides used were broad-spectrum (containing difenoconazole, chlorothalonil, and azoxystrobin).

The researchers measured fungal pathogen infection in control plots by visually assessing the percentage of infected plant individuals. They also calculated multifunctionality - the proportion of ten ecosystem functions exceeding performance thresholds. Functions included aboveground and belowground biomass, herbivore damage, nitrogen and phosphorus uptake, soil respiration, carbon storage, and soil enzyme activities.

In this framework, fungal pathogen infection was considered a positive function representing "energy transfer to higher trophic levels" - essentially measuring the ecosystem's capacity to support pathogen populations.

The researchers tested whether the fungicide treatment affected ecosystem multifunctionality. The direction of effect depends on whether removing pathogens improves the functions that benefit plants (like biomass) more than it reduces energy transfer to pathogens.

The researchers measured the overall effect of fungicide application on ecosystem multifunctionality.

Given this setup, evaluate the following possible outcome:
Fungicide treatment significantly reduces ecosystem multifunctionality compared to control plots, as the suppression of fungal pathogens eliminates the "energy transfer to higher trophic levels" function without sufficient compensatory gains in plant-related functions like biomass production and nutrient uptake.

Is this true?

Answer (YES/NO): NO